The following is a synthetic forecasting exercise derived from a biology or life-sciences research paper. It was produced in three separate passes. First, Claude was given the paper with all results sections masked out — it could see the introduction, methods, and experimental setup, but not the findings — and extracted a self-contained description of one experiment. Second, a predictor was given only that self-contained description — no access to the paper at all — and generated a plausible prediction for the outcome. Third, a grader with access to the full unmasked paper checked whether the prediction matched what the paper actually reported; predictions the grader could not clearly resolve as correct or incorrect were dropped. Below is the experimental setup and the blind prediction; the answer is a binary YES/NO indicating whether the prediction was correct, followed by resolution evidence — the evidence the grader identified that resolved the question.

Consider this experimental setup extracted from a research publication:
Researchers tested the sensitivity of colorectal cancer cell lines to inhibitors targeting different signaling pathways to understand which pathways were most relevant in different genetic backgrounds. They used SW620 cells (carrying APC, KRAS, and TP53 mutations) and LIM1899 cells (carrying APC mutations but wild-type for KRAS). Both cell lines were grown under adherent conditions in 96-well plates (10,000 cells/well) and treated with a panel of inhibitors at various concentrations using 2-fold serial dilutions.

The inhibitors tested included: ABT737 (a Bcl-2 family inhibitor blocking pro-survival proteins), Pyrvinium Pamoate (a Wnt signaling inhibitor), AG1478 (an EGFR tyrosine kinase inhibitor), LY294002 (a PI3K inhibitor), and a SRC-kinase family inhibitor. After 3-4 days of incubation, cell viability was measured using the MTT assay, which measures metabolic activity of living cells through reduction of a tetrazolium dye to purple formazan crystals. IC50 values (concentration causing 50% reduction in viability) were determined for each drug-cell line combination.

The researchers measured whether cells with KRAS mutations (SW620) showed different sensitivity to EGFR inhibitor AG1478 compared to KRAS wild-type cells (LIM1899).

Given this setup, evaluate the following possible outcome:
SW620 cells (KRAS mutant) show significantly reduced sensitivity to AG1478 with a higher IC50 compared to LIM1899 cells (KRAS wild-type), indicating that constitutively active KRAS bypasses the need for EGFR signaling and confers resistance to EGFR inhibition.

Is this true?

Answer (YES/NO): NO